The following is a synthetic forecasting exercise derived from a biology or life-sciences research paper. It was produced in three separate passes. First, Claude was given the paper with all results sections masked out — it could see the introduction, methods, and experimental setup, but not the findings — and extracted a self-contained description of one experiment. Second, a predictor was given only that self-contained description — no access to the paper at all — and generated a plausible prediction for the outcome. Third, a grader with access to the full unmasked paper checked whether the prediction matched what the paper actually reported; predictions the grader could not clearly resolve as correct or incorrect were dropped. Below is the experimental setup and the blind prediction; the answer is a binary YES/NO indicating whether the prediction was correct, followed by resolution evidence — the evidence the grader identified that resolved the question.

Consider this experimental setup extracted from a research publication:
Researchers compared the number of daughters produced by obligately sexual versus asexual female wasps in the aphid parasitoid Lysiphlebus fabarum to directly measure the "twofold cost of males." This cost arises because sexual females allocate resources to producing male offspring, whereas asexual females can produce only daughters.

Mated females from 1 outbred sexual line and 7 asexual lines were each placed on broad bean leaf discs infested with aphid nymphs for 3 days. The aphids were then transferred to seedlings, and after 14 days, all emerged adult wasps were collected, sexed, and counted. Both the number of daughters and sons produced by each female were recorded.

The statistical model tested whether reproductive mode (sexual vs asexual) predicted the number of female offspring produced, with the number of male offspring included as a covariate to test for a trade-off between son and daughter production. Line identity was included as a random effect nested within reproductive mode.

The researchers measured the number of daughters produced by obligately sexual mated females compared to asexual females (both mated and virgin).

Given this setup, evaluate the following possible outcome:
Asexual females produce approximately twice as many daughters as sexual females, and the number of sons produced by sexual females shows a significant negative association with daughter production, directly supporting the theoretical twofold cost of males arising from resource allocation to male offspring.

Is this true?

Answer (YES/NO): NO